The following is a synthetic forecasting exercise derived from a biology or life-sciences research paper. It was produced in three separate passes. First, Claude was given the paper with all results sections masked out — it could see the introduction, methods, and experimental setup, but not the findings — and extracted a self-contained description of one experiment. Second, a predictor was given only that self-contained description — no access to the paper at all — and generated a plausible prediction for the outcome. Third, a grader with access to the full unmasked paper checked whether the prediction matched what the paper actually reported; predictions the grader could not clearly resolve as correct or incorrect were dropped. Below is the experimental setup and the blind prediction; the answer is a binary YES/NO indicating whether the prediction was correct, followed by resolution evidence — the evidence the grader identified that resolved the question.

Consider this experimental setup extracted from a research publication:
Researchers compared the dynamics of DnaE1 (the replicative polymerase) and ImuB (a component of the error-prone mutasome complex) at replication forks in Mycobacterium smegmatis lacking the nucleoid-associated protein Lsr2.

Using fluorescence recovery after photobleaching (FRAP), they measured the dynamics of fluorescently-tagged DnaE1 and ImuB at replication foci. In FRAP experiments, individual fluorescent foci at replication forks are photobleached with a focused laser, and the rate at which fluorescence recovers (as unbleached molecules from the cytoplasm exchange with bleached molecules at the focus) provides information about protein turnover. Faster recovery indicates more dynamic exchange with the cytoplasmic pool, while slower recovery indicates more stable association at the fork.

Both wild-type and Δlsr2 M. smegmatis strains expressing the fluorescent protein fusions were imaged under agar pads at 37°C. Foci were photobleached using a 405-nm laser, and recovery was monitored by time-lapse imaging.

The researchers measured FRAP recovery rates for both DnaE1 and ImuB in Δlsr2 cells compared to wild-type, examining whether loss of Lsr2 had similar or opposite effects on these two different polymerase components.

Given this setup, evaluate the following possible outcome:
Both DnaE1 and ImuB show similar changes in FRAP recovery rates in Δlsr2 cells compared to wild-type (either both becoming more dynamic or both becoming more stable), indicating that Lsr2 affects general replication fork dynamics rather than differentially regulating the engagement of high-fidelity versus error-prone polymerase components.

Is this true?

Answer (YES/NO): NO